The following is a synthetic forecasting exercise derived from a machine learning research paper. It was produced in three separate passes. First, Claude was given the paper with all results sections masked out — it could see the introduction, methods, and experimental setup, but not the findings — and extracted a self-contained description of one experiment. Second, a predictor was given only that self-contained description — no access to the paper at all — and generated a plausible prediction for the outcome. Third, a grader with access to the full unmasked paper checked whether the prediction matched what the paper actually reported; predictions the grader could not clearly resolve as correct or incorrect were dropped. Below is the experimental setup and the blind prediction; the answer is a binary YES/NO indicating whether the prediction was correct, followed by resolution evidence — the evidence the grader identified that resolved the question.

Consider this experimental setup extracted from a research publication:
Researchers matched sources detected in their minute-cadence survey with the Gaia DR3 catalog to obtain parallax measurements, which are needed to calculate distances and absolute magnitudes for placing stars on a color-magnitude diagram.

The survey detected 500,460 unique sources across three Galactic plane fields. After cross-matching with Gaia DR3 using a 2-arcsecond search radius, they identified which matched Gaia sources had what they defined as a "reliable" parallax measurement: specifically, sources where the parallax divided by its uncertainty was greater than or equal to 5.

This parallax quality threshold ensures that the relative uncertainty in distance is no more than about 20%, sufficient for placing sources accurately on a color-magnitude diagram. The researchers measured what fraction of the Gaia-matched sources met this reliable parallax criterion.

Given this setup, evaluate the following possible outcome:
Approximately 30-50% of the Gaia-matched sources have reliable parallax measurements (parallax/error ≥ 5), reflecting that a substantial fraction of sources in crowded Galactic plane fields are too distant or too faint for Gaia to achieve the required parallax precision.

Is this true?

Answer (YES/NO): NO